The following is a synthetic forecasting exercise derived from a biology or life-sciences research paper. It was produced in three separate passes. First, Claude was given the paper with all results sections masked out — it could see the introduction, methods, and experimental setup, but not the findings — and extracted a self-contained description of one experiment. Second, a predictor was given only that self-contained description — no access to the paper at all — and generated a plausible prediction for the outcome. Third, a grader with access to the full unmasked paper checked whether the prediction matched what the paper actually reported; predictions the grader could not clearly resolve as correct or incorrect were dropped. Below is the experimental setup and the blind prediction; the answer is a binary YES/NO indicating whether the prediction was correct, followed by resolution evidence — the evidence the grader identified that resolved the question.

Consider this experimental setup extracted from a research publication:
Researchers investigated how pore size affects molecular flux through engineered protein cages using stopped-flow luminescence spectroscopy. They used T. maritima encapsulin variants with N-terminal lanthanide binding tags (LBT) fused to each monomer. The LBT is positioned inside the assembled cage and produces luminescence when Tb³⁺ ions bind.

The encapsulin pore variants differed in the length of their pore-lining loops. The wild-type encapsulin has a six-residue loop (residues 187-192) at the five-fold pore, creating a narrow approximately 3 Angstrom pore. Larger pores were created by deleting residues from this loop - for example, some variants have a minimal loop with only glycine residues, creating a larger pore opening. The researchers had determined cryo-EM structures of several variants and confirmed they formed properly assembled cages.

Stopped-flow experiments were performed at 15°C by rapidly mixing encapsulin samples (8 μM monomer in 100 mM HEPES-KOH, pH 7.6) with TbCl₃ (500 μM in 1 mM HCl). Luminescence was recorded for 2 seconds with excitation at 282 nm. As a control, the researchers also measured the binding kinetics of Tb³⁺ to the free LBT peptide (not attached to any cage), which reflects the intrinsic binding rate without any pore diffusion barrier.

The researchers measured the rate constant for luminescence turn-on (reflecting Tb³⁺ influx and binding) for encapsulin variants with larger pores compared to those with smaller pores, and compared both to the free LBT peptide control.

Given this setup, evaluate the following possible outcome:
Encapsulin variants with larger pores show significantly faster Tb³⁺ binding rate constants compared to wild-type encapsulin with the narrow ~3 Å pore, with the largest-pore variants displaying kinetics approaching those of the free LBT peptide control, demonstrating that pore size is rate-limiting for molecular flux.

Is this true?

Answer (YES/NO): NO